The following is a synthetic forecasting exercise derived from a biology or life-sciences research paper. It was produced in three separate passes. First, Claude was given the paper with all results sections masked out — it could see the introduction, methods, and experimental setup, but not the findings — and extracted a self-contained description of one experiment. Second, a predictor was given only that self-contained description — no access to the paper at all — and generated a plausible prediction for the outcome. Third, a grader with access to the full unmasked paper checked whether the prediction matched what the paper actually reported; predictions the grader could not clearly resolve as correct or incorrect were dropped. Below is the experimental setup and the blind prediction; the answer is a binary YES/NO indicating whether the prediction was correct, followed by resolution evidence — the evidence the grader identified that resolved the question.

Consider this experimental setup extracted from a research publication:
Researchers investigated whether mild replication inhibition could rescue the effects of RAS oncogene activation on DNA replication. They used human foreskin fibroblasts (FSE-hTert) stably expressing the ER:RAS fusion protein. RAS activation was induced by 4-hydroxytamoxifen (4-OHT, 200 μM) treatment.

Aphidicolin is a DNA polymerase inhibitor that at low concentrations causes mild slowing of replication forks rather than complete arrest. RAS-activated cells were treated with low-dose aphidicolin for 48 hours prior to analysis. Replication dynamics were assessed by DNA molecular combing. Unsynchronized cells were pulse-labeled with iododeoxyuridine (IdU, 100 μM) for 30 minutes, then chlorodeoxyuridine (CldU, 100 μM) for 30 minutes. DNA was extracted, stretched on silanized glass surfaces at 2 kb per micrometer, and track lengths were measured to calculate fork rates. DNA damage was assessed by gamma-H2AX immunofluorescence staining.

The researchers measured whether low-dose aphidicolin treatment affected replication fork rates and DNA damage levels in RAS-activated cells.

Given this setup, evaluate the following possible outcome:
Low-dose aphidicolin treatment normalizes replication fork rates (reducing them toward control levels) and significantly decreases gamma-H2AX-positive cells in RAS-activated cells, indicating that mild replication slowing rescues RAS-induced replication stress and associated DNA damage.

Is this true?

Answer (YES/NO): YES